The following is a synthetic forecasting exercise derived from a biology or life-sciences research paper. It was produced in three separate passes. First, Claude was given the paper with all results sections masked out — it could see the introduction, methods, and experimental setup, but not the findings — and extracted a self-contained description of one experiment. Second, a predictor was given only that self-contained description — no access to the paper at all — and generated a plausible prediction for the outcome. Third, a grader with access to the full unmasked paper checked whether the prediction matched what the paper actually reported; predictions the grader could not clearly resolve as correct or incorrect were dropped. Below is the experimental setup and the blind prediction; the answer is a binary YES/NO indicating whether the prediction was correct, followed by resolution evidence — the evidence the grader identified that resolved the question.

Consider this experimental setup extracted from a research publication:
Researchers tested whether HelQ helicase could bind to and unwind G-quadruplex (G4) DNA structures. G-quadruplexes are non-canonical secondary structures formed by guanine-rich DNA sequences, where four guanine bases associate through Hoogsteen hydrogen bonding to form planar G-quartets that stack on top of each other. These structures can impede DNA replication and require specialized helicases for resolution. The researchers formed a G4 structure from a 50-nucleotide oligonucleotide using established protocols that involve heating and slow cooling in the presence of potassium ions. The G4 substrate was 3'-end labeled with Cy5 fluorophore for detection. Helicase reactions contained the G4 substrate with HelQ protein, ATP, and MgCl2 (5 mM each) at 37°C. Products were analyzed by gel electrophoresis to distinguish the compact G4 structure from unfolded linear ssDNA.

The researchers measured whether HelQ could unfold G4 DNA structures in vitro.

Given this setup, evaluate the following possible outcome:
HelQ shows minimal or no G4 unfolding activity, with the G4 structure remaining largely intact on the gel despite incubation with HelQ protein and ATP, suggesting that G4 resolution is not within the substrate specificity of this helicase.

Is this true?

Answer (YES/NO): YES